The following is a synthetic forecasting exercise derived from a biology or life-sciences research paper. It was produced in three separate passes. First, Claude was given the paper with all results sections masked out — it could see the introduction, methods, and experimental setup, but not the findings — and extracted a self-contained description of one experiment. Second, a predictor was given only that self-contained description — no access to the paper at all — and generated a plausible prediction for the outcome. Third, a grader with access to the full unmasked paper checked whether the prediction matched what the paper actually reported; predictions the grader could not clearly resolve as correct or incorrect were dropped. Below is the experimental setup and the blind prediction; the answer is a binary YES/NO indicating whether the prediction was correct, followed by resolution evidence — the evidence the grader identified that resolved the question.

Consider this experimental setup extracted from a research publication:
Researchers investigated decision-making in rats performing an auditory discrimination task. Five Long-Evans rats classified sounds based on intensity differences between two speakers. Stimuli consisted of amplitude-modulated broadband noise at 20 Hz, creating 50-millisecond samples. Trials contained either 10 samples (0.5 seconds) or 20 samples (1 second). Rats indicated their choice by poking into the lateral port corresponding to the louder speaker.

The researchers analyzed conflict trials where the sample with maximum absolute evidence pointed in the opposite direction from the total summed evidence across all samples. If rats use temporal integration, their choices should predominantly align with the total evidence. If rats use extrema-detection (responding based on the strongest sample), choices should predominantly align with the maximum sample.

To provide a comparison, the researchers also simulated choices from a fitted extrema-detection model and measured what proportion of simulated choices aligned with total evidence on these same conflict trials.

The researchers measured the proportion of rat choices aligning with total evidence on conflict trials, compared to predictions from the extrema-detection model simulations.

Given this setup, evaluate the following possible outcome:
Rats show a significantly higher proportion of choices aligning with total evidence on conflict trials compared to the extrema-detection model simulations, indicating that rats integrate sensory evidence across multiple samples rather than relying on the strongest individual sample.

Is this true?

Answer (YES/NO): YES